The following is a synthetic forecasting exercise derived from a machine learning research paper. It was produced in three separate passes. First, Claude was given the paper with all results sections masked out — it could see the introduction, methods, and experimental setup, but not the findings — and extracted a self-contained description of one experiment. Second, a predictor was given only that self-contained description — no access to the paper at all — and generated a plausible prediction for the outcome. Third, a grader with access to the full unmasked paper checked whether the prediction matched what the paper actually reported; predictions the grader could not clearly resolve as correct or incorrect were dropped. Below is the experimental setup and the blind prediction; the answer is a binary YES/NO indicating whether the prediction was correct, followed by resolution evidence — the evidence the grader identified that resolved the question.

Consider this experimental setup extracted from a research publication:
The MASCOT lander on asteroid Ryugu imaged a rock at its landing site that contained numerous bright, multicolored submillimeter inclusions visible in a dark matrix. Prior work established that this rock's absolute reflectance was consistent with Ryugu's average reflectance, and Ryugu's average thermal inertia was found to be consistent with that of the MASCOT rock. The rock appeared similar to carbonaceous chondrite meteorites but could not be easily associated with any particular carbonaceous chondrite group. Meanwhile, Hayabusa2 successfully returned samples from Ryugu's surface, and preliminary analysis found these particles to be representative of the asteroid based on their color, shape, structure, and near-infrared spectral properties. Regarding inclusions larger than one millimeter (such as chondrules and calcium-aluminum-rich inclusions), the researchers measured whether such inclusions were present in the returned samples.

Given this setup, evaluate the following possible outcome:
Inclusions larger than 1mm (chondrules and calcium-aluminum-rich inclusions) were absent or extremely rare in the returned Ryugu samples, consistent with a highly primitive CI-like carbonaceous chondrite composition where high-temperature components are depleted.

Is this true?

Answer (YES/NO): NO